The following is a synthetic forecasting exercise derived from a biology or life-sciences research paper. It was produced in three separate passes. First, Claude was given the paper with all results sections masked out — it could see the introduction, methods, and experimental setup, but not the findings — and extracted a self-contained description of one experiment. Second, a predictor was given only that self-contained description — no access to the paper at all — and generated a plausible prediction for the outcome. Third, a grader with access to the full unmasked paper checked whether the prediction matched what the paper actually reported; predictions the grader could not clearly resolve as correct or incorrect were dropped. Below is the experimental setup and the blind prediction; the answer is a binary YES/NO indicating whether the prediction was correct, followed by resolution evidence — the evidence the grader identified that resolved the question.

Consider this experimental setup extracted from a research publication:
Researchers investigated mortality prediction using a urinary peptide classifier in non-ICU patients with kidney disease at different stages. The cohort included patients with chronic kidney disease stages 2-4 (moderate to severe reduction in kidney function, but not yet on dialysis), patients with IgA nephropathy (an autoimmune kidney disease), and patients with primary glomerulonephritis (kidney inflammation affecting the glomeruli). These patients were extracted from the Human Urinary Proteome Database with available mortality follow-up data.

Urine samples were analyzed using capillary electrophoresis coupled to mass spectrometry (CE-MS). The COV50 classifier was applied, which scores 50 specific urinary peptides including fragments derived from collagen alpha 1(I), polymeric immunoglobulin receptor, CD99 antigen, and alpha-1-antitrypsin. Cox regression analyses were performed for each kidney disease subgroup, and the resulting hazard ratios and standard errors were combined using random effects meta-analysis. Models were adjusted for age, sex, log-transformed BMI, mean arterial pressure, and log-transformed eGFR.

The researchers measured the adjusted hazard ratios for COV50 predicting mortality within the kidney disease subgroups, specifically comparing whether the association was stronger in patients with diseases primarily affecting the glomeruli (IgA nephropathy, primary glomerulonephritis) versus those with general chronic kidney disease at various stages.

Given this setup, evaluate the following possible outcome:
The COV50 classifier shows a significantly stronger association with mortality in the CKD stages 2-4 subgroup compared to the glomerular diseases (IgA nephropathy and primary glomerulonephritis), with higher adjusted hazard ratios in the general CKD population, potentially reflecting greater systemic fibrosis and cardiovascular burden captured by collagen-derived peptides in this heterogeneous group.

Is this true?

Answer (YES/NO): NO